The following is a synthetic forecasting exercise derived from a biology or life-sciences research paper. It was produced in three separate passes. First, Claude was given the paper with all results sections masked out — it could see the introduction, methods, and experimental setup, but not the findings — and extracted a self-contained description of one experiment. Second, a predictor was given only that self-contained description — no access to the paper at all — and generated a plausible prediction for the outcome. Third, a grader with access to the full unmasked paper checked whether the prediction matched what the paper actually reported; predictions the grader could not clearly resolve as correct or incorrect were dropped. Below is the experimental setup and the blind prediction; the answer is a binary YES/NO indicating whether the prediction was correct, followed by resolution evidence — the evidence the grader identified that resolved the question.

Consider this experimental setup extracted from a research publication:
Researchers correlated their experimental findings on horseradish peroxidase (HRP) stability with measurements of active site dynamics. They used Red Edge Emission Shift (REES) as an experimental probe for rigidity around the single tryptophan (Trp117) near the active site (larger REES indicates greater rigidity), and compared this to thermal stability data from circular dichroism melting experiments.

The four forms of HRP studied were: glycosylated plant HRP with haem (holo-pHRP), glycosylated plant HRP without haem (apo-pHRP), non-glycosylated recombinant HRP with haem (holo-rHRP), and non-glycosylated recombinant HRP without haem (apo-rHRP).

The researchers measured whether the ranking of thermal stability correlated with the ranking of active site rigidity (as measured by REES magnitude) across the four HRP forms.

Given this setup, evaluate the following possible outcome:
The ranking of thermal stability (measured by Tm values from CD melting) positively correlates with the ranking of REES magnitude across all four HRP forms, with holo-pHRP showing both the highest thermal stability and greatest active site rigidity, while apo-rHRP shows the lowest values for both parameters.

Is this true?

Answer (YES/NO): YES